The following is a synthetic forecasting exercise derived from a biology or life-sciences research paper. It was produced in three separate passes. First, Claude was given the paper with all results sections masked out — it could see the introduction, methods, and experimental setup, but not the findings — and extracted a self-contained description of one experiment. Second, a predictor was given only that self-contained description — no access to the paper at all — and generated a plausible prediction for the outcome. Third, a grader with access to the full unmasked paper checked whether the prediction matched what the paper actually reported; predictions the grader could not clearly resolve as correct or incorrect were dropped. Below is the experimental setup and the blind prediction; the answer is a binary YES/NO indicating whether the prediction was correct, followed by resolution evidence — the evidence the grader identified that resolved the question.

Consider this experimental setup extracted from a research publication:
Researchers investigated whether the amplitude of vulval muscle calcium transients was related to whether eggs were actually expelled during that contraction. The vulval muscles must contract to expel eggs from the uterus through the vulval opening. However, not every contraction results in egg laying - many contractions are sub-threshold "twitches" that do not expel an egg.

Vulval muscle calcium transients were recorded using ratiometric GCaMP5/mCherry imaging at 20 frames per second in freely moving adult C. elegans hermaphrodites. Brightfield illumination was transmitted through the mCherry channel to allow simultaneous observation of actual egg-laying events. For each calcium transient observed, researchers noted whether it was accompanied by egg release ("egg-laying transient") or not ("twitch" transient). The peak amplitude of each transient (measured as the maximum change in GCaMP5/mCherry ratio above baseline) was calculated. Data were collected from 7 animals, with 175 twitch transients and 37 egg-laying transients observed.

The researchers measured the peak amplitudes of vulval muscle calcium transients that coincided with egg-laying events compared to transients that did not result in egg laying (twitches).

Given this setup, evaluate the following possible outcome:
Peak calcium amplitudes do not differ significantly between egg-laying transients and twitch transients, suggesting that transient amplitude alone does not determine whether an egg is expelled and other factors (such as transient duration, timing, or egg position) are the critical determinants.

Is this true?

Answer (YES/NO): NO